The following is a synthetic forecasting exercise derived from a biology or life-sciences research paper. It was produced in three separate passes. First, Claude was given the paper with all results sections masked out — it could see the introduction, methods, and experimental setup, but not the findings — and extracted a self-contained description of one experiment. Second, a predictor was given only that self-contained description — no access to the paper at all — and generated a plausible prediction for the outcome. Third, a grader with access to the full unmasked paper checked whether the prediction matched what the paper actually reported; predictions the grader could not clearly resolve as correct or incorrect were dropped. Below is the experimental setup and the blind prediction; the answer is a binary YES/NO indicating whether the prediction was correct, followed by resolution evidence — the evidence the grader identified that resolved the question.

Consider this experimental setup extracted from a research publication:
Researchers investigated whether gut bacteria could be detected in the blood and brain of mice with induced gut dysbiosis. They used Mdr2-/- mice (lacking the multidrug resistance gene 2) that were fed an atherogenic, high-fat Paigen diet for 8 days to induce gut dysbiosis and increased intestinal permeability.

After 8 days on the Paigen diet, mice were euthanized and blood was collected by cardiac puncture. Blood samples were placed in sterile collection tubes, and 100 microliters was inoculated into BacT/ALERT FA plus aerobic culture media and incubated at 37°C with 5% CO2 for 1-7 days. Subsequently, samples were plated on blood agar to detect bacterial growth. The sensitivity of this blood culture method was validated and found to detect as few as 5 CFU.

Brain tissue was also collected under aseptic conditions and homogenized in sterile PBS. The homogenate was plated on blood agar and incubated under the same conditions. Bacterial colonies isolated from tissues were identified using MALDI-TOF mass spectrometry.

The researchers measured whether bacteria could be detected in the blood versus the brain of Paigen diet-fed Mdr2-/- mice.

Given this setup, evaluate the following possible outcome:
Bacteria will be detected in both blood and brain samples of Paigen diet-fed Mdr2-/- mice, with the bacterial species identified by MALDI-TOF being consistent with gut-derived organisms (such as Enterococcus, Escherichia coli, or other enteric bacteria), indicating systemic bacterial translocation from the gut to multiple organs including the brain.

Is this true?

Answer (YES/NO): NO